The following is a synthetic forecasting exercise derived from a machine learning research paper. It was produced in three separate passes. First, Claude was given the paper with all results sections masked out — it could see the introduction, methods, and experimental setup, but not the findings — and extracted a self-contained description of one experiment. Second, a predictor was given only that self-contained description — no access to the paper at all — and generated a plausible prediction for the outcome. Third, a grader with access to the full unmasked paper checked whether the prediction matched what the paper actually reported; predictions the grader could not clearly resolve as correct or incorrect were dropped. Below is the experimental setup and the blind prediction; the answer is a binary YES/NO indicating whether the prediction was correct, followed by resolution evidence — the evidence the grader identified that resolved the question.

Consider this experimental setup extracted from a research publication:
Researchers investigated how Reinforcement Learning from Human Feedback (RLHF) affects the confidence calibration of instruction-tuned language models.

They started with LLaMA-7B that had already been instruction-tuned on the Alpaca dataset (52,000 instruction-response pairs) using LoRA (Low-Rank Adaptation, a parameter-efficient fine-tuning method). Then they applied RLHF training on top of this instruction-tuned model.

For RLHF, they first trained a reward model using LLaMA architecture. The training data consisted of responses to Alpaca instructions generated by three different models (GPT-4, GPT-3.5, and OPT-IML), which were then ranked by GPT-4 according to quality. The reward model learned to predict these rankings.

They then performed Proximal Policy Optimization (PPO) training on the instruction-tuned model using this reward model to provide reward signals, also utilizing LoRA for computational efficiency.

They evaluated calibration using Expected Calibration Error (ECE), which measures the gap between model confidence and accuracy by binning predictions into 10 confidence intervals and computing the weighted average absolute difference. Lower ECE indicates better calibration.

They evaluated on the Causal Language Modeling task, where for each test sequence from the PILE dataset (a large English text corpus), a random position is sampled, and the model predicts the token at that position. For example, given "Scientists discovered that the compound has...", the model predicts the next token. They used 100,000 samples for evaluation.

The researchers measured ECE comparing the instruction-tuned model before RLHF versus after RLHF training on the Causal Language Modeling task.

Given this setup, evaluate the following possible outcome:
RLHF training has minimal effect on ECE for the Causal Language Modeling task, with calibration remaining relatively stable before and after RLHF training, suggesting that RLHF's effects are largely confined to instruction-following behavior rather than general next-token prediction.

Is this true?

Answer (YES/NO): YES